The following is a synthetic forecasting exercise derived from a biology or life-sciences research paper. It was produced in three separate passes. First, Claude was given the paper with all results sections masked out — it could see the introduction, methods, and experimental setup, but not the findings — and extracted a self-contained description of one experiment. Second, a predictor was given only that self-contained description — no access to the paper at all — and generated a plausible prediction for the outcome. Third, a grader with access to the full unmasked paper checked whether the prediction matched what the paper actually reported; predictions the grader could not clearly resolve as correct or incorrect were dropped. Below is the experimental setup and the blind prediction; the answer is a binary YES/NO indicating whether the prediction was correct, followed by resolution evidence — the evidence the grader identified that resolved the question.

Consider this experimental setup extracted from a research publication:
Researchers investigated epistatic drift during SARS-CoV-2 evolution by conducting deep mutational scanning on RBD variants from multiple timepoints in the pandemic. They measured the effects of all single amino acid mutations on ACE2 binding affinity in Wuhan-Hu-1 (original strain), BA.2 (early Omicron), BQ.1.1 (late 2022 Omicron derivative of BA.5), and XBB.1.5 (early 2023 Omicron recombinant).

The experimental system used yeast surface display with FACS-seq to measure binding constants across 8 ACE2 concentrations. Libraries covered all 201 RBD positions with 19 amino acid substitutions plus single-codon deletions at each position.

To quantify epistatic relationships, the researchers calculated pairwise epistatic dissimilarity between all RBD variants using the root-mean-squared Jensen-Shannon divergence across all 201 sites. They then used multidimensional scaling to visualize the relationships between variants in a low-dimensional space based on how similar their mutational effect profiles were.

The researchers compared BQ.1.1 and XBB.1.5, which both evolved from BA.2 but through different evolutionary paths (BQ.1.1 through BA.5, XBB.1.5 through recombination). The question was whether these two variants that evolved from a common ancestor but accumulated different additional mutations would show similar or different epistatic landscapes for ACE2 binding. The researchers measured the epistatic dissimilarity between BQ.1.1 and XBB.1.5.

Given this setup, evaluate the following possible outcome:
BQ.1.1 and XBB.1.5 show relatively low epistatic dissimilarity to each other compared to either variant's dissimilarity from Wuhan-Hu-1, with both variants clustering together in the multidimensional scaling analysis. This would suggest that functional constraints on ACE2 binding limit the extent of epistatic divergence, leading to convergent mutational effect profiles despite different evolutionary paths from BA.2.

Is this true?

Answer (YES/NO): YES